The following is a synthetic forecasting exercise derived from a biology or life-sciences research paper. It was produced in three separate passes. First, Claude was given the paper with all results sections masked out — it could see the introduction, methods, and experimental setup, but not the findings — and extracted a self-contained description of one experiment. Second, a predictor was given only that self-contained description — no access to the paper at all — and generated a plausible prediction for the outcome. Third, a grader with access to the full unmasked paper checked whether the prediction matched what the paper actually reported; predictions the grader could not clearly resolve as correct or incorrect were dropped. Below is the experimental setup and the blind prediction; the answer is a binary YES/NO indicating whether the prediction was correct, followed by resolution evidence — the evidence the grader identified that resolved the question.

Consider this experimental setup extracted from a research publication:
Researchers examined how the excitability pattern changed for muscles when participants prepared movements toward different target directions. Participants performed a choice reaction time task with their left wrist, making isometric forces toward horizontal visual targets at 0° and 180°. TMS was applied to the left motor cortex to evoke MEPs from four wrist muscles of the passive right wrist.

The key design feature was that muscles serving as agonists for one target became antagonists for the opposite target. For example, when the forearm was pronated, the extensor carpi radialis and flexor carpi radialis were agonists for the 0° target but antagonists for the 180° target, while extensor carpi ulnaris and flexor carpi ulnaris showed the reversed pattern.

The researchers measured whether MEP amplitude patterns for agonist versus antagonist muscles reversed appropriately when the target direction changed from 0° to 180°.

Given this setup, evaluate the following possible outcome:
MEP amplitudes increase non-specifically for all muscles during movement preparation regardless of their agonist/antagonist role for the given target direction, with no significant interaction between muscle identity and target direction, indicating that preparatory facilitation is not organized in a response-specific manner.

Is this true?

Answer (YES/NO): NO